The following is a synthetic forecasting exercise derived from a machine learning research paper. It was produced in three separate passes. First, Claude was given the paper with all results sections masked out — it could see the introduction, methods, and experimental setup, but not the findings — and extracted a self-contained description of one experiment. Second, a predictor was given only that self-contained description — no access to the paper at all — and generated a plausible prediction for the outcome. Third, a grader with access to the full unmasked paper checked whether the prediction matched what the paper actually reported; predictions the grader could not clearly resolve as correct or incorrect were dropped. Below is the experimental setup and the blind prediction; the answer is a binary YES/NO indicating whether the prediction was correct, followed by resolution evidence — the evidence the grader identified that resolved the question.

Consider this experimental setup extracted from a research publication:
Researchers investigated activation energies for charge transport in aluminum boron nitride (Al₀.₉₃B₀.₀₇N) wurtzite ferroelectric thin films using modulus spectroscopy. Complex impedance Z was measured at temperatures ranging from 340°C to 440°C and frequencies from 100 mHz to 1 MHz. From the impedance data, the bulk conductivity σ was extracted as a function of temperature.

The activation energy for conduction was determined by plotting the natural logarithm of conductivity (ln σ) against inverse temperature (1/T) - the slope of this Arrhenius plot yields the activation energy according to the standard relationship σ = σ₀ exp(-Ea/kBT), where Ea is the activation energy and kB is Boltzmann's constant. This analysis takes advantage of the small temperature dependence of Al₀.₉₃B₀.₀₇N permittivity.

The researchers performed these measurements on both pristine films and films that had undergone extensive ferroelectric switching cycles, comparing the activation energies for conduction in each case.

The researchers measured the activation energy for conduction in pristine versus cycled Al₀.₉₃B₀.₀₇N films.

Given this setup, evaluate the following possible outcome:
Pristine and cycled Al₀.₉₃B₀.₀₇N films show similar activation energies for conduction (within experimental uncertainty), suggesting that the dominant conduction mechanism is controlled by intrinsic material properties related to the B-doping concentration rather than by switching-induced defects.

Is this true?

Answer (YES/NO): NO